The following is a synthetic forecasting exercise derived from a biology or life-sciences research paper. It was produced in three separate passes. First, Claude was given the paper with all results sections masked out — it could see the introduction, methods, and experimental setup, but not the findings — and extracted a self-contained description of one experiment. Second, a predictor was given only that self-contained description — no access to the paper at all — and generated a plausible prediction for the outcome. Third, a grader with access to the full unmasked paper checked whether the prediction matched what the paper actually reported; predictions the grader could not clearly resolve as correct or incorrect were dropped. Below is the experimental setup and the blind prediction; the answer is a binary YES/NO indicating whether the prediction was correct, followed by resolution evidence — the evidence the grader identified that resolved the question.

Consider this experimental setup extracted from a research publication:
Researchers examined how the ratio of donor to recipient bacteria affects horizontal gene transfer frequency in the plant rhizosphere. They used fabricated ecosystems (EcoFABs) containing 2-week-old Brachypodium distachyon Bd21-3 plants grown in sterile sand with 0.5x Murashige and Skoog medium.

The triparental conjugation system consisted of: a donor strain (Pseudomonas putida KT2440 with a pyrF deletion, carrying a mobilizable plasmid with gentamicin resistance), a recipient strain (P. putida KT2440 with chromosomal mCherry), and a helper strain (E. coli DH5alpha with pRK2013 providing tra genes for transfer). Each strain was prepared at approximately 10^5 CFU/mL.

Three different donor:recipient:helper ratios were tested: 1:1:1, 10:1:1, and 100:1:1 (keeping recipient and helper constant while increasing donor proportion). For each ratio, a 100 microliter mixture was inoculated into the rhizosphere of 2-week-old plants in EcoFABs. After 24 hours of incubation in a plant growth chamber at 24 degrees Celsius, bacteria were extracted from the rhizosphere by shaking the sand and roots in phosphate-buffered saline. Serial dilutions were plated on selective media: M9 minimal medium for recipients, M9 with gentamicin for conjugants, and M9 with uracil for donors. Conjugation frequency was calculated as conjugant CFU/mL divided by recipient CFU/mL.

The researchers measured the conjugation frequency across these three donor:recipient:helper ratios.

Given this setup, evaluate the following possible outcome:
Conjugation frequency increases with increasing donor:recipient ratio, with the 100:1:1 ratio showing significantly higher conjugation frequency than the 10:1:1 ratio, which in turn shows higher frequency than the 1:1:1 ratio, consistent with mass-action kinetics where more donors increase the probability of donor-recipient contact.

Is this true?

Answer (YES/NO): YES